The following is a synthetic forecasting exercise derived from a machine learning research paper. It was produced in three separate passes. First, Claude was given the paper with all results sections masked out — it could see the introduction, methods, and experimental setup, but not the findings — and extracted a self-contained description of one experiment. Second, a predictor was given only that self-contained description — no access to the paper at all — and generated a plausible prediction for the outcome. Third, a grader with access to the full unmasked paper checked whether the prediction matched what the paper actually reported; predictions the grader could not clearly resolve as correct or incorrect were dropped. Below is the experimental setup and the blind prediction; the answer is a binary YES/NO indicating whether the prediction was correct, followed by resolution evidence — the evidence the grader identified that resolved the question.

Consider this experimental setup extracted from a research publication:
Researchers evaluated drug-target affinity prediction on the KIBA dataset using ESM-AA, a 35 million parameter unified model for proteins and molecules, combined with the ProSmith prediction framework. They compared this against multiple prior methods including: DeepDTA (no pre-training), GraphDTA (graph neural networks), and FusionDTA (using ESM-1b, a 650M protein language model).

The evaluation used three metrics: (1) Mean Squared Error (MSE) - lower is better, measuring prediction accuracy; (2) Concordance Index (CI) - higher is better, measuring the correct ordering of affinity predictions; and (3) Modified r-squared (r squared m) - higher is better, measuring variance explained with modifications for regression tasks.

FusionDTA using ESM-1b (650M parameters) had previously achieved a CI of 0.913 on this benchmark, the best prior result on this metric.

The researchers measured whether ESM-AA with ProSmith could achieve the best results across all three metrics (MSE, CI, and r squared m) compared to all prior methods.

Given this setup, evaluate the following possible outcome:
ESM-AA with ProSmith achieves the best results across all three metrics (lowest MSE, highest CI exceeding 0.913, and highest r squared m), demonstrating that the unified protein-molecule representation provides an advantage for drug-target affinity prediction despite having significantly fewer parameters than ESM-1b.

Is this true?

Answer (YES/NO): NO